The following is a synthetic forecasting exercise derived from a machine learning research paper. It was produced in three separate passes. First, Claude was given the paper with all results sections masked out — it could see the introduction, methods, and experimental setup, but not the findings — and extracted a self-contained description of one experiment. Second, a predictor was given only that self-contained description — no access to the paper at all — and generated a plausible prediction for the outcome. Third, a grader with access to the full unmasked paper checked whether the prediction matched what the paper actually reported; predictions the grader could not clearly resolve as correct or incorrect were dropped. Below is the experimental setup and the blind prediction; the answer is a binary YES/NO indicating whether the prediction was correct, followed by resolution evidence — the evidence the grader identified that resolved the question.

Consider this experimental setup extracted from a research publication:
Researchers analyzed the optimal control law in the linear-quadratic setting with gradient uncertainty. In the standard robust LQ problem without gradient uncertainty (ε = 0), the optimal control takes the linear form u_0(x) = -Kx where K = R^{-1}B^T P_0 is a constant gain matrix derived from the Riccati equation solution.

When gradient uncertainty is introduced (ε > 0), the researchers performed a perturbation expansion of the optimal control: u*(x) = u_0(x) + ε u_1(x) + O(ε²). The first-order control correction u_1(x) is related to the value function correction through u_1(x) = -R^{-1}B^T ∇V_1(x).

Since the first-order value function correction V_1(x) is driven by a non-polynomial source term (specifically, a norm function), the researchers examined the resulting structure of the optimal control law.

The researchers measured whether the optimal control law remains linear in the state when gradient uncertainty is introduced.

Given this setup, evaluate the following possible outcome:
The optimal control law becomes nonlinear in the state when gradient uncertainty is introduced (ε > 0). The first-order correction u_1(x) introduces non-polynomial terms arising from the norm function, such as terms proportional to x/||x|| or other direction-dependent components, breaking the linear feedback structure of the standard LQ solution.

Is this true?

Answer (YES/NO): YES